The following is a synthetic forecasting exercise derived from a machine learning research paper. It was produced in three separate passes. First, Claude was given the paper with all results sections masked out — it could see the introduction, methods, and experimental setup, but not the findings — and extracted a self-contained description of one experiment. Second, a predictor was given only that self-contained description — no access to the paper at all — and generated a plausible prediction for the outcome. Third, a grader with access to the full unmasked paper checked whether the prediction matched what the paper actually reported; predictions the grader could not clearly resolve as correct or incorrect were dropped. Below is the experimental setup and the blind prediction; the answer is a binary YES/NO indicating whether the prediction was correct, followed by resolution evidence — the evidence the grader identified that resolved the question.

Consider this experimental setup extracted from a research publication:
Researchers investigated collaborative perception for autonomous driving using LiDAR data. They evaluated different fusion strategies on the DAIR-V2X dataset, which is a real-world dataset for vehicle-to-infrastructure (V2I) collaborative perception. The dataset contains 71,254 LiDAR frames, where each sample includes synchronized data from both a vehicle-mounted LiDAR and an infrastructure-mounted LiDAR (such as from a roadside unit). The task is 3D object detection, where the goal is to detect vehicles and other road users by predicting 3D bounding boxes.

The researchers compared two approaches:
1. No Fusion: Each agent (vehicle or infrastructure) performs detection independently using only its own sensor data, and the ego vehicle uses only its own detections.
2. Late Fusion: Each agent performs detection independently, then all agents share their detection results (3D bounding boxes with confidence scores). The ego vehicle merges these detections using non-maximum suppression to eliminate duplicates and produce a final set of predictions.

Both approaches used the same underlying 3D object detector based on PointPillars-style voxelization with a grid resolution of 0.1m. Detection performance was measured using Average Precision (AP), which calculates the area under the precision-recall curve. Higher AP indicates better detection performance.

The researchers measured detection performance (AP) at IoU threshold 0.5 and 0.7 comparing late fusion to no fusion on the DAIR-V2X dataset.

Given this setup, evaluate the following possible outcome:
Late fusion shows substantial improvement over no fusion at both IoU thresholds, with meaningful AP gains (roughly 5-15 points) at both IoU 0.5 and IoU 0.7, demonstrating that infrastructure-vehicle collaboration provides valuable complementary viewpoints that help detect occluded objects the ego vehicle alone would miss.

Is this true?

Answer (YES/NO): NO